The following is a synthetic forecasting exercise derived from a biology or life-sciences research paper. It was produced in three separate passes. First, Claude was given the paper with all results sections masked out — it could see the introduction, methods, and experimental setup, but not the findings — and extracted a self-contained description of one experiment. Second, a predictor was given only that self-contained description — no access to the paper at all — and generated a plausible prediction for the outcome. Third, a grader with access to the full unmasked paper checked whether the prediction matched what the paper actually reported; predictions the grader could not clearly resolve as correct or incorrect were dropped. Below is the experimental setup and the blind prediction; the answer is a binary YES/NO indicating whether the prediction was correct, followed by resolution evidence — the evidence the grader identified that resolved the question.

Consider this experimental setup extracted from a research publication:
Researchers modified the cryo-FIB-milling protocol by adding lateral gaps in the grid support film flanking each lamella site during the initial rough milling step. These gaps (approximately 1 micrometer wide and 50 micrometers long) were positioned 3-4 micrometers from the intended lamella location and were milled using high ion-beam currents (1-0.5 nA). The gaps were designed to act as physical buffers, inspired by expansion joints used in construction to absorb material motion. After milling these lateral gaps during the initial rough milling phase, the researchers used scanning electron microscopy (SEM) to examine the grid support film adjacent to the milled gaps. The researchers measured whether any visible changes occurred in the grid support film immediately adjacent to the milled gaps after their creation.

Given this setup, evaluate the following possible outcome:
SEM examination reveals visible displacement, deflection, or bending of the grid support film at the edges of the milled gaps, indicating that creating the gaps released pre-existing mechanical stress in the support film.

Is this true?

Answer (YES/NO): YES